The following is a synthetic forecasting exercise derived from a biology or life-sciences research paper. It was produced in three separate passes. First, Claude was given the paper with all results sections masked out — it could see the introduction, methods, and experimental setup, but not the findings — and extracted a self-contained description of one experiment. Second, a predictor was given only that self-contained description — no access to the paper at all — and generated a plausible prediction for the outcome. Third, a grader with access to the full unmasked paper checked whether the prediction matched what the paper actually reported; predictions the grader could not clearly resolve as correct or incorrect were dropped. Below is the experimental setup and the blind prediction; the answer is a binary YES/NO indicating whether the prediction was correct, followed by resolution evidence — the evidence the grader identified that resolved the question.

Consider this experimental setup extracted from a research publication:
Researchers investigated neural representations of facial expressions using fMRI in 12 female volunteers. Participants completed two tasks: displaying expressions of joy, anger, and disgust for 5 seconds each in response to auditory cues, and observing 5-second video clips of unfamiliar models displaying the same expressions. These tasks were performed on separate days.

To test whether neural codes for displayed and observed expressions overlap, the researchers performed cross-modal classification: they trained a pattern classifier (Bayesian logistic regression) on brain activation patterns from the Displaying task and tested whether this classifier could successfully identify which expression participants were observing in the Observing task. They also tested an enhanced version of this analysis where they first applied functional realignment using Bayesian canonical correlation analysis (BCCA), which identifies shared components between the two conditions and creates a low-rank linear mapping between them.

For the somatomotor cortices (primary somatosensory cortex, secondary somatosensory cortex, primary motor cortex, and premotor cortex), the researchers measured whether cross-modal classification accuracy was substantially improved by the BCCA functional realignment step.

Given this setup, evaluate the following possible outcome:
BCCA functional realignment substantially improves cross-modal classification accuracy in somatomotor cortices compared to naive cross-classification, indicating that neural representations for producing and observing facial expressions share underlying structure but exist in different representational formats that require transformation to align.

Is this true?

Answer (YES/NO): NO